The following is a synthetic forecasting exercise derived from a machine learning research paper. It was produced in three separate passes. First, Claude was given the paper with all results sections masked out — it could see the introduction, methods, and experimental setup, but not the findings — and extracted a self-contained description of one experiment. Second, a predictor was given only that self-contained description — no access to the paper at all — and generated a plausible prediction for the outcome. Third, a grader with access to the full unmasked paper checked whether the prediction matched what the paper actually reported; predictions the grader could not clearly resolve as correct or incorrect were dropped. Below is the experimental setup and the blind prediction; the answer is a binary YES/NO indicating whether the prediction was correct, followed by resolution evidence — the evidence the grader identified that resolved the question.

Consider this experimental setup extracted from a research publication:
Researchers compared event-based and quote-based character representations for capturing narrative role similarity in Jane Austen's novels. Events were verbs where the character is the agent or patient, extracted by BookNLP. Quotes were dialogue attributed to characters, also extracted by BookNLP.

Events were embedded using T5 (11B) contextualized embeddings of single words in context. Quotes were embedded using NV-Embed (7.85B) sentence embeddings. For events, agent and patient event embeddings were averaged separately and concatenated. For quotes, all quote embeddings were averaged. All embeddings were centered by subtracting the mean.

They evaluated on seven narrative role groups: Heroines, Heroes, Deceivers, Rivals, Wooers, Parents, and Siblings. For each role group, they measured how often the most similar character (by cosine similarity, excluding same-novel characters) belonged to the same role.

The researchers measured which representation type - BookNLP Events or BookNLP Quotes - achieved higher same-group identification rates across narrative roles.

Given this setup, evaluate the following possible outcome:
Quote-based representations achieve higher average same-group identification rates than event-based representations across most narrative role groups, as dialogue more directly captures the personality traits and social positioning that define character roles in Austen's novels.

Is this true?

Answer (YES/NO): YES